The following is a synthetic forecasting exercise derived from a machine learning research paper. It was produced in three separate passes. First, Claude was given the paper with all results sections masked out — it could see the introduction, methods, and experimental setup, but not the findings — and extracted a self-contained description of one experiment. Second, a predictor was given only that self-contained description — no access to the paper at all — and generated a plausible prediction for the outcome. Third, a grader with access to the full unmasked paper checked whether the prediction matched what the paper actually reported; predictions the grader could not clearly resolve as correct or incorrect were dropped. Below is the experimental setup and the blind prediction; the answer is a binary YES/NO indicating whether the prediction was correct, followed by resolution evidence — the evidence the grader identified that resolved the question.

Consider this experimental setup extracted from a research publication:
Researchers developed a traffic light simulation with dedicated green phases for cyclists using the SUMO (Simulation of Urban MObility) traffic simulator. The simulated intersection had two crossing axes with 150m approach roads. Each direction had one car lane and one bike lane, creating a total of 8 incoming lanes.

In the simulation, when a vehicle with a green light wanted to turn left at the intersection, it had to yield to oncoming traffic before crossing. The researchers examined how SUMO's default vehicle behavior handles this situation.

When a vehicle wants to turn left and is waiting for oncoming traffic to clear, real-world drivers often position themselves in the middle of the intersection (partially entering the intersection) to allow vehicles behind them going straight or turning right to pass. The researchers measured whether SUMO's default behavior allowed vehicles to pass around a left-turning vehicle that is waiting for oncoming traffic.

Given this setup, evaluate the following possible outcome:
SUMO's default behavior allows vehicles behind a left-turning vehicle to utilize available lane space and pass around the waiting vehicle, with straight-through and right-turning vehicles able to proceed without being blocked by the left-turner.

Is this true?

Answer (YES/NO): NO